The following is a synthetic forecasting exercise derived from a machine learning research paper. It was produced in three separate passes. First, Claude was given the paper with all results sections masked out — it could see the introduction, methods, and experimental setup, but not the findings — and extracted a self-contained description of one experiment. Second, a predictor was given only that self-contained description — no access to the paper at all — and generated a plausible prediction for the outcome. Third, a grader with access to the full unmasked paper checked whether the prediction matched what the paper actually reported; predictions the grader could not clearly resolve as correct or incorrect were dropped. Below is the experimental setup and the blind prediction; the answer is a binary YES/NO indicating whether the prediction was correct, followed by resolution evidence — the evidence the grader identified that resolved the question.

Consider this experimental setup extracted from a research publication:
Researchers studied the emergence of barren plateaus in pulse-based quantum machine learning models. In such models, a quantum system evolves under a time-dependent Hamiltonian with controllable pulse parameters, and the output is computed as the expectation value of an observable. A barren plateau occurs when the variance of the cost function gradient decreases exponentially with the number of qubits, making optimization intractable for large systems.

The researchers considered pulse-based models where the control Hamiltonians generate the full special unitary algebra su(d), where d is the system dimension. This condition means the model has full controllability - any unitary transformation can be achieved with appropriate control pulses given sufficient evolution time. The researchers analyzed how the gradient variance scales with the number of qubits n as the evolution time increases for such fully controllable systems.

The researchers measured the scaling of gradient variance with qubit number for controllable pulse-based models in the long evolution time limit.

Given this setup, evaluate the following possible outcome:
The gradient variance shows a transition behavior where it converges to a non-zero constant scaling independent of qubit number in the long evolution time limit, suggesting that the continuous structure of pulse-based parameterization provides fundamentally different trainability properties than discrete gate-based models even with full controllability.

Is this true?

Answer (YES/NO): NO